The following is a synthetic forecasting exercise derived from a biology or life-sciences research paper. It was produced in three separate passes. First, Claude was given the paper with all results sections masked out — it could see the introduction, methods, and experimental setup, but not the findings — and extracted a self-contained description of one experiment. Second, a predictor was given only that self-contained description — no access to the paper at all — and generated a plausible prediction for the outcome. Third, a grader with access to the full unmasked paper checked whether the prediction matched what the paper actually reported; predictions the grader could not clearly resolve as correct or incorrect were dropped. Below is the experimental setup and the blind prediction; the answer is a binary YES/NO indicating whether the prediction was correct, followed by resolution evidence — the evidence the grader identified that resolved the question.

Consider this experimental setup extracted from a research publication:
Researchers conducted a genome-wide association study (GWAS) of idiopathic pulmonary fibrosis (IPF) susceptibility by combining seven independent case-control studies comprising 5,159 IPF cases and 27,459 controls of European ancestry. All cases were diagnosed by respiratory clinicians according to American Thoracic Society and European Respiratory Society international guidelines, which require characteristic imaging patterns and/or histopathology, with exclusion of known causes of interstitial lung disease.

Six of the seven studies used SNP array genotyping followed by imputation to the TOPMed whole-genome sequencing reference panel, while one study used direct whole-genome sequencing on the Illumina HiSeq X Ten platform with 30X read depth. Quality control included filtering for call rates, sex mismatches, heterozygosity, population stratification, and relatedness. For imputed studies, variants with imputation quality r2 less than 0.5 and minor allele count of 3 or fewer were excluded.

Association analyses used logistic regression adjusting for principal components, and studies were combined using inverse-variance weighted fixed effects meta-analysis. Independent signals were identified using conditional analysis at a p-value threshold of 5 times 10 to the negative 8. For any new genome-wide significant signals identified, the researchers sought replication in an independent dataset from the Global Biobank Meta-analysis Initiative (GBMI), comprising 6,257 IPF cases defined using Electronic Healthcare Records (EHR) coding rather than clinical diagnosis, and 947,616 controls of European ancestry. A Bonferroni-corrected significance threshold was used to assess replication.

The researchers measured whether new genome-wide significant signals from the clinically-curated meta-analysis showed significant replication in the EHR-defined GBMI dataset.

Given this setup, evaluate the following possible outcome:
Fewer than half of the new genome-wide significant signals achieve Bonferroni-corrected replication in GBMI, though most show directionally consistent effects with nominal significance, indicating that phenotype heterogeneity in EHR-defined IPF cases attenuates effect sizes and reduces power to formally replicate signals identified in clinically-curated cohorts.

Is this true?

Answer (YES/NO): NO